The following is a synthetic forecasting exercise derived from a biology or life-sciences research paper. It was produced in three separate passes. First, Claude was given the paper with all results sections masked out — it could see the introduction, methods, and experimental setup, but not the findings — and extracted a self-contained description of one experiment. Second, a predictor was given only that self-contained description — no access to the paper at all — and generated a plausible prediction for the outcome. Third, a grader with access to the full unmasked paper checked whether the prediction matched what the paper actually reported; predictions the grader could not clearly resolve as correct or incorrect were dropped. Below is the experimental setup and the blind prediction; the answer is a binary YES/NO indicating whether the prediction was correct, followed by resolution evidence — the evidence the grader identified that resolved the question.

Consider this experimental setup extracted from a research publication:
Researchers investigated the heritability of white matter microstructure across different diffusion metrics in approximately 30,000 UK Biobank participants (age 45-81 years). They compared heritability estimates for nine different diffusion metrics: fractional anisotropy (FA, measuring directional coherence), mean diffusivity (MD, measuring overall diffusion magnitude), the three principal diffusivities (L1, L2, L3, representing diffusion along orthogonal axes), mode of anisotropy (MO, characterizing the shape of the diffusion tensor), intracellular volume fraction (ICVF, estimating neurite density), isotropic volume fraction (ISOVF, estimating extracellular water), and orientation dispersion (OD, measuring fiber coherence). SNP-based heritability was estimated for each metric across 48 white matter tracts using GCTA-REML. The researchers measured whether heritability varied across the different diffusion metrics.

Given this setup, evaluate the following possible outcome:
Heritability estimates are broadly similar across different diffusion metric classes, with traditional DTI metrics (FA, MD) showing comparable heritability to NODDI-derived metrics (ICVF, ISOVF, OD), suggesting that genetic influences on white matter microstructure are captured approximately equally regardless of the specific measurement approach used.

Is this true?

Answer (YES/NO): NO